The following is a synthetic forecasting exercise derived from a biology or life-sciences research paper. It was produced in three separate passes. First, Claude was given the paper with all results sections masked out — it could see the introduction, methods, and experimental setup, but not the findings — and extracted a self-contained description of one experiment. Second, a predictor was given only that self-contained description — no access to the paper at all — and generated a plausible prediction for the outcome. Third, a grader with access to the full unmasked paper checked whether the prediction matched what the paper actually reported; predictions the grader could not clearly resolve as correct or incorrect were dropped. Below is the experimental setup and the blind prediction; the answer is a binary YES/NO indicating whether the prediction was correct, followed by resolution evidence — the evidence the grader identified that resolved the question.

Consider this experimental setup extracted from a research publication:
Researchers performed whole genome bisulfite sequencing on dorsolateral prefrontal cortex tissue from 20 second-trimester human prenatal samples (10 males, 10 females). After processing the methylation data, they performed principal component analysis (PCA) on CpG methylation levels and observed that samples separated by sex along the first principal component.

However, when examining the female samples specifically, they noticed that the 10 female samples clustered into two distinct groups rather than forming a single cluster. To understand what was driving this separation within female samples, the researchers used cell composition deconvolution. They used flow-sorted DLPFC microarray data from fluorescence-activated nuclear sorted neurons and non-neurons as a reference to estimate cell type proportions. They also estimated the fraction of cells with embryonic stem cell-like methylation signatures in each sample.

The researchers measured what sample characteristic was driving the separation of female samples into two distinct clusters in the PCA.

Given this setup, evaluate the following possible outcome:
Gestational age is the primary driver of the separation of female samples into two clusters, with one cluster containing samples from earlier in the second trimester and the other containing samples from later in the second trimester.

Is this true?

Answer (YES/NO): NO